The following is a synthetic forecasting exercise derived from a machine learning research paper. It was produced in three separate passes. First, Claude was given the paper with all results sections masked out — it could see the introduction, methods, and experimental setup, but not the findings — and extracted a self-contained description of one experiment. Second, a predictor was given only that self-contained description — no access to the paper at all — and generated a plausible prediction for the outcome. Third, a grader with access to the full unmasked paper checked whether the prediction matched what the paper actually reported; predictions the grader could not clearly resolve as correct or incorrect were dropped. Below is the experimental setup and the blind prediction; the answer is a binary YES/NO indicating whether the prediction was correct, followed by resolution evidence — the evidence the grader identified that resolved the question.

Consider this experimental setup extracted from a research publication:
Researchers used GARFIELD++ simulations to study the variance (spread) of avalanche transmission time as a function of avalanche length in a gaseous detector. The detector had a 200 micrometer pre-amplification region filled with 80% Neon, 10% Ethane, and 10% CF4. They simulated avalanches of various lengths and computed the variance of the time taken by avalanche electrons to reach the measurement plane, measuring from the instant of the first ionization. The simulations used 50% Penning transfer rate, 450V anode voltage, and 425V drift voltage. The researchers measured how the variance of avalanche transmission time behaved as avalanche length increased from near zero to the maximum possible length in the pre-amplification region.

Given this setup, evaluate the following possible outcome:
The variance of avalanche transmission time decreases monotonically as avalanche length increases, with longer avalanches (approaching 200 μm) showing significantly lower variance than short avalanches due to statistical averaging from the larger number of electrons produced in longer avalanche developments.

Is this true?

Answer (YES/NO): NO